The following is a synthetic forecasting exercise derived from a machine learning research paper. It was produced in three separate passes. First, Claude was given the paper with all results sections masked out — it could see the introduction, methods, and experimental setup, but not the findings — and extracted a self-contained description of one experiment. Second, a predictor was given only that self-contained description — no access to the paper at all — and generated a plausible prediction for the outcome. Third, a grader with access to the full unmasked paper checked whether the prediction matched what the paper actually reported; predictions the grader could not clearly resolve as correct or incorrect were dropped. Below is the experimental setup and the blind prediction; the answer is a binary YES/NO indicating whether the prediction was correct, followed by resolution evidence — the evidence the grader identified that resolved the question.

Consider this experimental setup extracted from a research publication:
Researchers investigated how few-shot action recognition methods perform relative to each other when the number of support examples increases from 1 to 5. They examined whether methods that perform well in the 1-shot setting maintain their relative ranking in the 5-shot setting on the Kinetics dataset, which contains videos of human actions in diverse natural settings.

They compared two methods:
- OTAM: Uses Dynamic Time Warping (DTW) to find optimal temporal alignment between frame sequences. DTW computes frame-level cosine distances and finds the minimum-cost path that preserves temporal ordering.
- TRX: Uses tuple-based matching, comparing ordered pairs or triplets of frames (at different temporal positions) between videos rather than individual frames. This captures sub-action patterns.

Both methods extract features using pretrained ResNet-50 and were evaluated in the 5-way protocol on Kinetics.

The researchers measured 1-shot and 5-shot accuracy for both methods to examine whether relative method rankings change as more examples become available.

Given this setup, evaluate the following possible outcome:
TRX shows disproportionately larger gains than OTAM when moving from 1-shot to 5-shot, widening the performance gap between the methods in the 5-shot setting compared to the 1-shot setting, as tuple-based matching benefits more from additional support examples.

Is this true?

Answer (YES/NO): NO